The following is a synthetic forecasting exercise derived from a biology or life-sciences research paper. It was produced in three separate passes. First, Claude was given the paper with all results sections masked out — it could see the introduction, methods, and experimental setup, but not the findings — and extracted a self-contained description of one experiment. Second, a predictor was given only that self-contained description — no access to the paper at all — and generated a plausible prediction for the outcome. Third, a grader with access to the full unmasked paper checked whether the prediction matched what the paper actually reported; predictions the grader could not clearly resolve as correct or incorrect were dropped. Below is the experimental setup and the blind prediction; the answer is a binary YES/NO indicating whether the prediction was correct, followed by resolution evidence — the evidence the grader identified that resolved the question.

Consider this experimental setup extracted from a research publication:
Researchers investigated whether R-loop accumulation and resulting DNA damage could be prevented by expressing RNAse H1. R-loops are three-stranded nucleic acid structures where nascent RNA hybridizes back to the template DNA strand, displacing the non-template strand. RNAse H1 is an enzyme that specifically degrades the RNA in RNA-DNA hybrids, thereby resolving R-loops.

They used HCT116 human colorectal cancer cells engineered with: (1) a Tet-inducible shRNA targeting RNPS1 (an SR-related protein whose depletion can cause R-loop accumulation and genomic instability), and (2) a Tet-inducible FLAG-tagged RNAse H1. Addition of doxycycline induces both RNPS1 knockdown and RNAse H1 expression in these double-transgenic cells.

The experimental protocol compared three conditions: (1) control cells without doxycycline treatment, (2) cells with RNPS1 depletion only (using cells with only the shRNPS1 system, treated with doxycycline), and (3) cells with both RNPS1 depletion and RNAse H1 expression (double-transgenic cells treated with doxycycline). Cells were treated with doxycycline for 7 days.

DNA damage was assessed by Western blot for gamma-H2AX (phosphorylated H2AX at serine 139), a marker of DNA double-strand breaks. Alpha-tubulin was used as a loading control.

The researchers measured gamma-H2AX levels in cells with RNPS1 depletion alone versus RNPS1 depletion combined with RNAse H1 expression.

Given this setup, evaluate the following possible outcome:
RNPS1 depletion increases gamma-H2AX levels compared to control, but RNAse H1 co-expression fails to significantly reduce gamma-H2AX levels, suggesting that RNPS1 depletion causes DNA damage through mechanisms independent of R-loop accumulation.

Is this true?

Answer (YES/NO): NO